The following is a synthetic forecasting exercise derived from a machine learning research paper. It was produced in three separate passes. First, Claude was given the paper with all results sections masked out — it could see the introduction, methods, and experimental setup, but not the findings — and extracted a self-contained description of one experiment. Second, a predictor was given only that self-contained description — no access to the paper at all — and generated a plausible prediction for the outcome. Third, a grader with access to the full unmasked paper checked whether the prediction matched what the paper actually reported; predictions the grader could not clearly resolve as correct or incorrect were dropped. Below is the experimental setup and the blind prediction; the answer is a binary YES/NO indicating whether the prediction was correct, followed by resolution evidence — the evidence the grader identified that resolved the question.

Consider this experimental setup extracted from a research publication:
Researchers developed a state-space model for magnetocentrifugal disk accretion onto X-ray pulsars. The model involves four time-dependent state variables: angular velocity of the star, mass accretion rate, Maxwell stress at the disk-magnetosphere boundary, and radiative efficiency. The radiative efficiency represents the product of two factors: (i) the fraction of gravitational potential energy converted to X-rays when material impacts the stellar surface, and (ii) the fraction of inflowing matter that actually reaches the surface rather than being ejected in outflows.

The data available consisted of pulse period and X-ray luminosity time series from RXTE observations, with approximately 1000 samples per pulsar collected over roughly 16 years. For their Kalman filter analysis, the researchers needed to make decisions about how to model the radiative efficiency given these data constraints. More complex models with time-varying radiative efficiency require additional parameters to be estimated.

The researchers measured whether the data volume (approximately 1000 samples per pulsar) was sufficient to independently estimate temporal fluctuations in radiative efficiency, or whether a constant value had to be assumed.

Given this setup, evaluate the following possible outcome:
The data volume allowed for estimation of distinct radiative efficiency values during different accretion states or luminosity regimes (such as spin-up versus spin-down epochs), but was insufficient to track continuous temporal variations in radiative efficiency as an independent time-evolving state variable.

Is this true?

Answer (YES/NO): NO